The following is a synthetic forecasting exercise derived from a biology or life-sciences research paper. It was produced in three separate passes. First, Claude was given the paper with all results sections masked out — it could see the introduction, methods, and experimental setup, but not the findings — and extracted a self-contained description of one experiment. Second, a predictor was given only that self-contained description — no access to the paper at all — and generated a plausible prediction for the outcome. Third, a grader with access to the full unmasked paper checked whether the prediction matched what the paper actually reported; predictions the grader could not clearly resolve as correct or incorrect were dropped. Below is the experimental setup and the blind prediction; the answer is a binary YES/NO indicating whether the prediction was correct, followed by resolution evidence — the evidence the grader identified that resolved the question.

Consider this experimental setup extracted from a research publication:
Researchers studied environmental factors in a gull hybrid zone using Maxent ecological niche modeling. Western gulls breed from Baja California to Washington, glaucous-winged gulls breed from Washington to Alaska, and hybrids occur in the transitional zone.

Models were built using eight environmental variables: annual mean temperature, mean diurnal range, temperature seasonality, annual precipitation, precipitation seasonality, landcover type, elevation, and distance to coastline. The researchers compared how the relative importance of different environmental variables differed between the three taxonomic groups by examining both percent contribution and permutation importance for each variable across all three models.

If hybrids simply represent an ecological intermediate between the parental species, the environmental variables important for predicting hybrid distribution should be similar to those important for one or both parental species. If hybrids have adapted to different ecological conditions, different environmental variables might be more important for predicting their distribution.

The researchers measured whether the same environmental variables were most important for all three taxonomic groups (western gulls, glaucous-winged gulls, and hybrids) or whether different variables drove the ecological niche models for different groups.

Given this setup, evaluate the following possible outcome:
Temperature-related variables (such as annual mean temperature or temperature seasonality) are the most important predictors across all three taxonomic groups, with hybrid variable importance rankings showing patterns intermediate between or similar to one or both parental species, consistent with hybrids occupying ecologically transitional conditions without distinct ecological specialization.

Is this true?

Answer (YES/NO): NO